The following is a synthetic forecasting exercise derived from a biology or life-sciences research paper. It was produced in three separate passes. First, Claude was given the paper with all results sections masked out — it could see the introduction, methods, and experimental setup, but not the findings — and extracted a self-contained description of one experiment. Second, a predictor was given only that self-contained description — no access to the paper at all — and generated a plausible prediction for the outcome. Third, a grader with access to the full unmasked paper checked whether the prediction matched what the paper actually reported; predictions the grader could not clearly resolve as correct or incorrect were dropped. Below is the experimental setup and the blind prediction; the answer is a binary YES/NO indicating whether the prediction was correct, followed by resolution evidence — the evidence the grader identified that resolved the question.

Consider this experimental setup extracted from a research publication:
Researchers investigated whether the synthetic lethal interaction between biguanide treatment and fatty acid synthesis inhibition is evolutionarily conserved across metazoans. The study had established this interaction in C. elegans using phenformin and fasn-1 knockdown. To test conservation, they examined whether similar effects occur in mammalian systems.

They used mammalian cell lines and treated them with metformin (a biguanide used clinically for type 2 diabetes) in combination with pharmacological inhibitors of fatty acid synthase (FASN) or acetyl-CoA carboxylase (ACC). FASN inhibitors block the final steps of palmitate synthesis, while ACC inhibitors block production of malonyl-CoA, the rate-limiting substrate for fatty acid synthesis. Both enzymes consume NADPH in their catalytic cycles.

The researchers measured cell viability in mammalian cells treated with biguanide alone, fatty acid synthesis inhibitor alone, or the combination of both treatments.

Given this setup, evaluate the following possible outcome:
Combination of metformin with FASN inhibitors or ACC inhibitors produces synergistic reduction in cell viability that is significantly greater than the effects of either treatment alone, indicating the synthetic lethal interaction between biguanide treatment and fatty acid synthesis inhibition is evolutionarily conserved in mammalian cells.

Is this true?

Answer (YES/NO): YES